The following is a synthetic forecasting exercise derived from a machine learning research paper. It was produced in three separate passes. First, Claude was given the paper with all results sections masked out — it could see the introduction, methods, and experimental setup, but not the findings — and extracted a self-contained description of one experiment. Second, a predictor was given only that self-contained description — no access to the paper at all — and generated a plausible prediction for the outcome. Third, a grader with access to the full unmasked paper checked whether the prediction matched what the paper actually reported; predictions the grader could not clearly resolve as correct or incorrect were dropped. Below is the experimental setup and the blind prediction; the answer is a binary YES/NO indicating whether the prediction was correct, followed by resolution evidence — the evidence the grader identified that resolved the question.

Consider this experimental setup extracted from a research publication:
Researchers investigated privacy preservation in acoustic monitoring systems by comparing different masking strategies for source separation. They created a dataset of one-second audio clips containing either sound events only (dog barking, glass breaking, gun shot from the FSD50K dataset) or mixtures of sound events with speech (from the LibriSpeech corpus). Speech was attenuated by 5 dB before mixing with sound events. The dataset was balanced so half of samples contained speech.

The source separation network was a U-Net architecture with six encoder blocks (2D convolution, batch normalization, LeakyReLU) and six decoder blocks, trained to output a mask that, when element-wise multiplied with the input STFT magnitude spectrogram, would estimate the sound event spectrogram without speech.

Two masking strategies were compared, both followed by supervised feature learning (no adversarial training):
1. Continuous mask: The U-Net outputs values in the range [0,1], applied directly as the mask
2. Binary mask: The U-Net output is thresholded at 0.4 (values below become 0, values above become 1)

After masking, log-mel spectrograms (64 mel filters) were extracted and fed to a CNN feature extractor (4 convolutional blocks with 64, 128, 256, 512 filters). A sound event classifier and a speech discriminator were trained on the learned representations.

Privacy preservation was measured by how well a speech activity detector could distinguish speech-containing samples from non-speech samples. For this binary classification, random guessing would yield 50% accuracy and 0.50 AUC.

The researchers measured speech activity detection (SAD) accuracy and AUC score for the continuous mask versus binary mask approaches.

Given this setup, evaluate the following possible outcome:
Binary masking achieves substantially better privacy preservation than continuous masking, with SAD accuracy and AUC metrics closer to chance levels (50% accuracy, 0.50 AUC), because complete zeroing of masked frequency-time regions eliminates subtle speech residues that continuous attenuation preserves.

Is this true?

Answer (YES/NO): NO